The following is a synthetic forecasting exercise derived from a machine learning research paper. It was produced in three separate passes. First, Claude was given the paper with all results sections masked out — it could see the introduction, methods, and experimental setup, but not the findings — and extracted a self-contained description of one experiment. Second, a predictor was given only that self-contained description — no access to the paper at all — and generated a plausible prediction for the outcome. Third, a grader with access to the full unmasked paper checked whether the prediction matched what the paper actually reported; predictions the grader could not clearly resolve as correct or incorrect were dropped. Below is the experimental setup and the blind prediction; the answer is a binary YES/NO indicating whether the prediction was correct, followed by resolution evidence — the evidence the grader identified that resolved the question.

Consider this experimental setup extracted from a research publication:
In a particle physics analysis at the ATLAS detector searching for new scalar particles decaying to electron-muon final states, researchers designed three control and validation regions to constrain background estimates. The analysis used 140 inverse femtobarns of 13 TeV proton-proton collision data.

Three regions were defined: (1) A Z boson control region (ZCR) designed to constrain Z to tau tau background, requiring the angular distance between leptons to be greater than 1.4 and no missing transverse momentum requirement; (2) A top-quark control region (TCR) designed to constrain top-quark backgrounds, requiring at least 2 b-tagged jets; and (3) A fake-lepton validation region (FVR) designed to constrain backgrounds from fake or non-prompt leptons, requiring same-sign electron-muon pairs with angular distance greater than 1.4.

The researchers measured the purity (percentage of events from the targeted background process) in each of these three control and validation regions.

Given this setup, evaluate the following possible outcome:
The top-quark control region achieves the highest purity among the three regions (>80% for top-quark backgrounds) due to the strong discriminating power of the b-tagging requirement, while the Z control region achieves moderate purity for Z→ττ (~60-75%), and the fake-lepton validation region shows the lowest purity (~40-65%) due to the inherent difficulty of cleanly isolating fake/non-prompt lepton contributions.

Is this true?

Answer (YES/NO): NO